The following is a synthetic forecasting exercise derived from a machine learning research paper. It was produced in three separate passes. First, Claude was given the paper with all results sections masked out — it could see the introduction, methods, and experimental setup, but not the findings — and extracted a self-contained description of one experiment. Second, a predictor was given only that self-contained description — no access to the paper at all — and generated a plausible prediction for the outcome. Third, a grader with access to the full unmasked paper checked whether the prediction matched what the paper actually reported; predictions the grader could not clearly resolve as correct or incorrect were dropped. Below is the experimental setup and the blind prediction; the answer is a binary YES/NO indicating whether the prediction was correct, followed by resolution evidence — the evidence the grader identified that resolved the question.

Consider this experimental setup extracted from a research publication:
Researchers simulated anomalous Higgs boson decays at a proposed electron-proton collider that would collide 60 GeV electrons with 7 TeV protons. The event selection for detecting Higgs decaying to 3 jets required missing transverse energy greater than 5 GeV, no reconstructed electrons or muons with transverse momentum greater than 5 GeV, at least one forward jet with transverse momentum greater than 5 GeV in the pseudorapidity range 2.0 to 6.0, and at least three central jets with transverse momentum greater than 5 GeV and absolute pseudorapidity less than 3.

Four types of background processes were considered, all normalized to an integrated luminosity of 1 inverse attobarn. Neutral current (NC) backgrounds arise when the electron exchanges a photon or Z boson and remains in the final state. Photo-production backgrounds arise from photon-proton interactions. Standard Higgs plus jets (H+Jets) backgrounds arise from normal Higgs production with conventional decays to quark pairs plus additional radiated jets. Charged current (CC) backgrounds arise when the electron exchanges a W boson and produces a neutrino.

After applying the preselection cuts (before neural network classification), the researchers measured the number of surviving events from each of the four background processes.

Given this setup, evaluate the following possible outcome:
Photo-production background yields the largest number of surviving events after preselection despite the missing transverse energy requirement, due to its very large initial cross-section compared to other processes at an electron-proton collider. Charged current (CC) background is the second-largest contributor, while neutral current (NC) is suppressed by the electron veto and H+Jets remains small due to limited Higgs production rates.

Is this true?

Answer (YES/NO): NO